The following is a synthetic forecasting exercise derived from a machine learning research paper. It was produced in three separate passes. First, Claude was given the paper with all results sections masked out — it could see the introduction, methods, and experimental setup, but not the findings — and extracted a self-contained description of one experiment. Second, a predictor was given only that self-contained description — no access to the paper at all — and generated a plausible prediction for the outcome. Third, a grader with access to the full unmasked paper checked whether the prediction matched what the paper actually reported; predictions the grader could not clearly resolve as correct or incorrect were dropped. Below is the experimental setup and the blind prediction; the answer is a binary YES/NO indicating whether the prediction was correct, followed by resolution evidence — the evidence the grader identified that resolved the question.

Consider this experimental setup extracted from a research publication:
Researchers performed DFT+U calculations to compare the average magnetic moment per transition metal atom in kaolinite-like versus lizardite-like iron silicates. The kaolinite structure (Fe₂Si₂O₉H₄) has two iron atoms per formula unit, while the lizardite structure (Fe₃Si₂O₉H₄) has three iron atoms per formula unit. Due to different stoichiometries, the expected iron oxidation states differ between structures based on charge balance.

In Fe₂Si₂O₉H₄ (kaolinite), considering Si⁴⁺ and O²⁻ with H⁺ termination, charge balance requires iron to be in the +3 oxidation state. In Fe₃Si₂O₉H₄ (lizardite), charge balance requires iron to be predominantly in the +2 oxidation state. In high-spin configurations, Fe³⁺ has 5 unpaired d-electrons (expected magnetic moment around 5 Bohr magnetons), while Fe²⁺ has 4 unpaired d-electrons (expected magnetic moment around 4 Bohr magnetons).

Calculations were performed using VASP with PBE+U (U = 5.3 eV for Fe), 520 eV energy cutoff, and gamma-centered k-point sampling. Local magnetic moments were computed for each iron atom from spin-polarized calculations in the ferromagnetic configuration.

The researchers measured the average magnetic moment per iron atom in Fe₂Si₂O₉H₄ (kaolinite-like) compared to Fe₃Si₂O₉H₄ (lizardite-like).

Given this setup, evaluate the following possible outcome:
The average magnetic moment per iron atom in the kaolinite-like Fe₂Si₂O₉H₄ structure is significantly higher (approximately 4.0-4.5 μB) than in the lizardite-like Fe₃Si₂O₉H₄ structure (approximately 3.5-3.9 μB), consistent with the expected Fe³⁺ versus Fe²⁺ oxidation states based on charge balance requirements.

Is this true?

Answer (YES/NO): YES